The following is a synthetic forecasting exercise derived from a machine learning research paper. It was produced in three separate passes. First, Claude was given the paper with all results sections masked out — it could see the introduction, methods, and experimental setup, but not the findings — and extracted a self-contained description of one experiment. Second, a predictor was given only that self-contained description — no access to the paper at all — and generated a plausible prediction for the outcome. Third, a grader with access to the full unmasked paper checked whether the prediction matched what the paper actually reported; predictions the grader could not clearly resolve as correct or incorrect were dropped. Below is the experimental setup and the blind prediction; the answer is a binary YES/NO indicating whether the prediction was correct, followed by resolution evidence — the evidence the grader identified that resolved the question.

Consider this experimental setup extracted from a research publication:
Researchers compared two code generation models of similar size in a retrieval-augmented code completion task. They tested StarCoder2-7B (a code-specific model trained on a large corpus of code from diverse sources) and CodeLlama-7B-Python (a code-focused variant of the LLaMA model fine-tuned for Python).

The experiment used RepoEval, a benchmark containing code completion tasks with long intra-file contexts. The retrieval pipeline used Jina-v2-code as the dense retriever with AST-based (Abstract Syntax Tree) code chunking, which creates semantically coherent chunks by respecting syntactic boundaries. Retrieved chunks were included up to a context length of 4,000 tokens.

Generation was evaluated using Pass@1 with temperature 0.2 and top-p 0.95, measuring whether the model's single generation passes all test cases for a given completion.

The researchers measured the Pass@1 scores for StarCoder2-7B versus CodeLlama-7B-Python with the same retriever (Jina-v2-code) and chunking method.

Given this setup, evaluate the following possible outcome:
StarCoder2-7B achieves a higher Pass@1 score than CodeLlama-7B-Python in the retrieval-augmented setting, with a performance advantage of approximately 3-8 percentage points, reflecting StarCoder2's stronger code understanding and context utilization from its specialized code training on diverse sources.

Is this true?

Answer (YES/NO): YES